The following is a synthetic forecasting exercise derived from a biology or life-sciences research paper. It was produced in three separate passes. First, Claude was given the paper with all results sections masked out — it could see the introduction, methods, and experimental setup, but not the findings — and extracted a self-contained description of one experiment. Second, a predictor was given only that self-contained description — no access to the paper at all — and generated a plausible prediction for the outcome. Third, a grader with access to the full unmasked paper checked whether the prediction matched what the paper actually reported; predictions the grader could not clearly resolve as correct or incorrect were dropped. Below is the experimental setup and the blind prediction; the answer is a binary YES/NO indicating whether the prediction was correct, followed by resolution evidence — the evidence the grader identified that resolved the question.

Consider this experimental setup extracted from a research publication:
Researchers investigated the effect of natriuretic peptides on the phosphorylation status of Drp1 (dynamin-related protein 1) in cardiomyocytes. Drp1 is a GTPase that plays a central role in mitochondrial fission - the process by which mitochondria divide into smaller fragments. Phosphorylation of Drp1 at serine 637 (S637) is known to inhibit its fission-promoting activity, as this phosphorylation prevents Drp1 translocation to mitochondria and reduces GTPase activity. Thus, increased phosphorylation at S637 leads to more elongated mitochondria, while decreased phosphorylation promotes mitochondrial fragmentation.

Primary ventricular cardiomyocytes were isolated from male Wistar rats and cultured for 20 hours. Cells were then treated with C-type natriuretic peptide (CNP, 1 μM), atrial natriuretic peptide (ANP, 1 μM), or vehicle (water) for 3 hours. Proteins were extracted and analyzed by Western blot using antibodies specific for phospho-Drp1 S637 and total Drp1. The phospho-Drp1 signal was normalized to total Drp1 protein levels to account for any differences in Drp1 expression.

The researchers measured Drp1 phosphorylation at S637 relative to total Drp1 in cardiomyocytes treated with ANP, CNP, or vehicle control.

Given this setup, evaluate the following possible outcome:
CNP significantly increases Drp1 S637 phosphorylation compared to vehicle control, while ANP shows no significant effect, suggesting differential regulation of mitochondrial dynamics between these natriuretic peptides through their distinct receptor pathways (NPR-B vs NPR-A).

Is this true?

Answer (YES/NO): NO